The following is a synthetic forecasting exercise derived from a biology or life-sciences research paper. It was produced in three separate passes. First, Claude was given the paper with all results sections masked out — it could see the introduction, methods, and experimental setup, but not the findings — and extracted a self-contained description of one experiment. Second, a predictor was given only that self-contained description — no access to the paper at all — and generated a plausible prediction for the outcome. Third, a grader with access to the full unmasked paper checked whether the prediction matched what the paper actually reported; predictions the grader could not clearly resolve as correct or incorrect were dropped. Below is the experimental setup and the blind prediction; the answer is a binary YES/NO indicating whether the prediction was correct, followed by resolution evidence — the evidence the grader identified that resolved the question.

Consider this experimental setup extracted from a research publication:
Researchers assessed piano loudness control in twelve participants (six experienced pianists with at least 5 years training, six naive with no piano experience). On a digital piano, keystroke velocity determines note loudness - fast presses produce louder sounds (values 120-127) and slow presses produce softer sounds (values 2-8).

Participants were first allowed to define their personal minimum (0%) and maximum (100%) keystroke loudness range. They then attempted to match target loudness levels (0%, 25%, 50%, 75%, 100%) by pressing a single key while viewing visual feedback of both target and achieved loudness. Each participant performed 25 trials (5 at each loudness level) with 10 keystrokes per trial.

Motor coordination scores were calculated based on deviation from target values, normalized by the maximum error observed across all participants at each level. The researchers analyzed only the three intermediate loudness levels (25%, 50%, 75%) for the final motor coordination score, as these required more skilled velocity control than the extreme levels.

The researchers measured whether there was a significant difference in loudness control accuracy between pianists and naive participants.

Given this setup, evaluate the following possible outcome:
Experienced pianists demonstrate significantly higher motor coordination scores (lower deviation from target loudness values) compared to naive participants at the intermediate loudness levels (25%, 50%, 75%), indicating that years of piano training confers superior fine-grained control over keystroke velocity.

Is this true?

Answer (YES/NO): NO